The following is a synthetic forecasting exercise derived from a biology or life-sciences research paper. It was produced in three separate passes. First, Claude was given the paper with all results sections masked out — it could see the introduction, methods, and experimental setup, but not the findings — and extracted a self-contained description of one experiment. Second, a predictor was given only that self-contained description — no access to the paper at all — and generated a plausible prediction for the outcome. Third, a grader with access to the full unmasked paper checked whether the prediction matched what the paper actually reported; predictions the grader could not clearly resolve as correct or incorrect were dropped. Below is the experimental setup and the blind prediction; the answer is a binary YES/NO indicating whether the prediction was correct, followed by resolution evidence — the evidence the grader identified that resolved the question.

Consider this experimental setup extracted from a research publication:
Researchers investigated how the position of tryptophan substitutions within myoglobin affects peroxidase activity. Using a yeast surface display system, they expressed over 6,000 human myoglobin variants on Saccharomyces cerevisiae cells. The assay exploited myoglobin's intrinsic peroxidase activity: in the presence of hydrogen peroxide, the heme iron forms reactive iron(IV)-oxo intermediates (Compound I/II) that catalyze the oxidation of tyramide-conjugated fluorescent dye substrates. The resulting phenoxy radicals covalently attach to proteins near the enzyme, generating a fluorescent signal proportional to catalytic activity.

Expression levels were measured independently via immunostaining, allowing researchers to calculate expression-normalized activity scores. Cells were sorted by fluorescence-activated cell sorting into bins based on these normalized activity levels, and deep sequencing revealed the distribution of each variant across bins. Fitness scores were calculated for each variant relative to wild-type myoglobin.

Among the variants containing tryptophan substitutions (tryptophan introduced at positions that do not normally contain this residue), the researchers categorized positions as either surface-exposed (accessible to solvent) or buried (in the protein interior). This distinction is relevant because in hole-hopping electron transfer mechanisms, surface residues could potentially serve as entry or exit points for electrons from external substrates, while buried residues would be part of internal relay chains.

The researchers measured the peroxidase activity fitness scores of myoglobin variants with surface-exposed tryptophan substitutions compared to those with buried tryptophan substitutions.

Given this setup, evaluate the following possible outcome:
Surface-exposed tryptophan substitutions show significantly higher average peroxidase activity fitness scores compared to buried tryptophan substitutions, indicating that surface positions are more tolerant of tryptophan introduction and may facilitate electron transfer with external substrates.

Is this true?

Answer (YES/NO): YES